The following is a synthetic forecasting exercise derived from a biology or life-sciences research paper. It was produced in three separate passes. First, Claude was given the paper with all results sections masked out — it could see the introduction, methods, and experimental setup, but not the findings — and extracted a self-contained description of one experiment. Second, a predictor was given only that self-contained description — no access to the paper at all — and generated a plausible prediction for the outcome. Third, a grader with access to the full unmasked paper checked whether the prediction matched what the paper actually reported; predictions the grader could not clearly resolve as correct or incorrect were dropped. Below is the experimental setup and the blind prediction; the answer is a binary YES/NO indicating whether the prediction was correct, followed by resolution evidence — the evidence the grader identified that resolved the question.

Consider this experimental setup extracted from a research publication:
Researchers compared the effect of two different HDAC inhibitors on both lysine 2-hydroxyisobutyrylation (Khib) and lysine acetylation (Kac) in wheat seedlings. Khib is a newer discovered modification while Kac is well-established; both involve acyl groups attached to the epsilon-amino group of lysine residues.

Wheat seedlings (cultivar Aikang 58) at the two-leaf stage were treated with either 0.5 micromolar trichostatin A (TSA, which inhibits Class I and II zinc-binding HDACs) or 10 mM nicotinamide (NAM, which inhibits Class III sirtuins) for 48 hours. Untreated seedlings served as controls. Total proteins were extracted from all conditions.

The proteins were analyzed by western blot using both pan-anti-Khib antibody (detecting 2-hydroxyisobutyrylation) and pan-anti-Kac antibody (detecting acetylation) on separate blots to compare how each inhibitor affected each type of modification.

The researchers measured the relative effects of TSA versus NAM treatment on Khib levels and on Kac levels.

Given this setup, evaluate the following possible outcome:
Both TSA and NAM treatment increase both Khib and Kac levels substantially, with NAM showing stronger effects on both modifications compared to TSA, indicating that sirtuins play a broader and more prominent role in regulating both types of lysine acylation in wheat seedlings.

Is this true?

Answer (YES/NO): NO